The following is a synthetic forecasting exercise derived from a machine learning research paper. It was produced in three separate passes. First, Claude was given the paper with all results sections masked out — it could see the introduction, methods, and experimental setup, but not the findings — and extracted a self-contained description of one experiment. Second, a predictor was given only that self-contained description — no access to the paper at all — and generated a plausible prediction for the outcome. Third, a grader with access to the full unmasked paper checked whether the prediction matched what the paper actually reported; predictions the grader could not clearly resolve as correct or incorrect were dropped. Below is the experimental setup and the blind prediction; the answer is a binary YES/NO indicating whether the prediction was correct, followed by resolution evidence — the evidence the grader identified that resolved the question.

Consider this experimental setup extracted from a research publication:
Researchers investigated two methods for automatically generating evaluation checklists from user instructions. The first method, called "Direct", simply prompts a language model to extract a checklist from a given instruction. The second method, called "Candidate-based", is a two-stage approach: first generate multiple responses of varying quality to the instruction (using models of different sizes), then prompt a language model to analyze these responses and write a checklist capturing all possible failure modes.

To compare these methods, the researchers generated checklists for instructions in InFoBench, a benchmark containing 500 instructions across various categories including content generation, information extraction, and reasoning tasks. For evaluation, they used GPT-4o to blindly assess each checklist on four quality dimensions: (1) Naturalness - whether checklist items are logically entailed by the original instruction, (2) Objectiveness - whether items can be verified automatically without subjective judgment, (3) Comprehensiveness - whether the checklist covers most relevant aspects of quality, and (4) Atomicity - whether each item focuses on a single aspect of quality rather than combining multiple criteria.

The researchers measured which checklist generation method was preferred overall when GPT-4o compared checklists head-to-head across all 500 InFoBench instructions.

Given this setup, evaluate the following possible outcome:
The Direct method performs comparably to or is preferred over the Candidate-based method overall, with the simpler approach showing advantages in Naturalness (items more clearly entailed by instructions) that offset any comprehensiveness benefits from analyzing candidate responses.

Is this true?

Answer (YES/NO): NO